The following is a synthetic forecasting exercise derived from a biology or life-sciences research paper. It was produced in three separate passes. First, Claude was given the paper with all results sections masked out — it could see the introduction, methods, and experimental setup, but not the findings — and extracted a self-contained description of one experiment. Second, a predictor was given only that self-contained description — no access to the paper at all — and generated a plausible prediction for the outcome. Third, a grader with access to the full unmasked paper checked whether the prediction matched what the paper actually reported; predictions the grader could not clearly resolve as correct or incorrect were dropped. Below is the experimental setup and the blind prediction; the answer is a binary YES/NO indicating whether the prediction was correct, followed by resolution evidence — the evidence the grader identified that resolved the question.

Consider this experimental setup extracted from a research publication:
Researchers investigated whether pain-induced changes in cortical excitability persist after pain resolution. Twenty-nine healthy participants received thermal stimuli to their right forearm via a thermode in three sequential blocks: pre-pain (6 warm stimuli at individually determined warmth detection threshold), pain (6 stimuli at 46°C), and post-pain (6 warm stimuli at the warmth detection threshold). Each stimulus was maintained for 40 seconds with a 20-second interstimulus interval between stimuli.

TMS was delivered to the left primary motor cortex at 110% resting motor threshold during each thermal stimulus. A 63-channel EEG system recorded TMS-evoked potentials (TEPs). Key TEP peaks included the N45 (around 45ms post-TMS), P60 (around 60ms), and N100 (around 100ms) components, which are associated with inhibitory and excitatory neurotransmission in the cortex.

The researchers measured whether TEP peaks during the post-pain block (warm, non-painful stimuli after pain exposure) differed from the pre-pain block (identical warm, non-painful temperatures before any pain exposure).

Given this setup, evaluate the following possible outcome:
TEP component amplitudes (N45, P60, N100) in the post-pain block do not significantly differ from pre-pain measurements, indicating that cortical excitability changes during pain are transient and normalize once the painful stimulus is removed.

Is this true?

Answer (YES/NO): YES